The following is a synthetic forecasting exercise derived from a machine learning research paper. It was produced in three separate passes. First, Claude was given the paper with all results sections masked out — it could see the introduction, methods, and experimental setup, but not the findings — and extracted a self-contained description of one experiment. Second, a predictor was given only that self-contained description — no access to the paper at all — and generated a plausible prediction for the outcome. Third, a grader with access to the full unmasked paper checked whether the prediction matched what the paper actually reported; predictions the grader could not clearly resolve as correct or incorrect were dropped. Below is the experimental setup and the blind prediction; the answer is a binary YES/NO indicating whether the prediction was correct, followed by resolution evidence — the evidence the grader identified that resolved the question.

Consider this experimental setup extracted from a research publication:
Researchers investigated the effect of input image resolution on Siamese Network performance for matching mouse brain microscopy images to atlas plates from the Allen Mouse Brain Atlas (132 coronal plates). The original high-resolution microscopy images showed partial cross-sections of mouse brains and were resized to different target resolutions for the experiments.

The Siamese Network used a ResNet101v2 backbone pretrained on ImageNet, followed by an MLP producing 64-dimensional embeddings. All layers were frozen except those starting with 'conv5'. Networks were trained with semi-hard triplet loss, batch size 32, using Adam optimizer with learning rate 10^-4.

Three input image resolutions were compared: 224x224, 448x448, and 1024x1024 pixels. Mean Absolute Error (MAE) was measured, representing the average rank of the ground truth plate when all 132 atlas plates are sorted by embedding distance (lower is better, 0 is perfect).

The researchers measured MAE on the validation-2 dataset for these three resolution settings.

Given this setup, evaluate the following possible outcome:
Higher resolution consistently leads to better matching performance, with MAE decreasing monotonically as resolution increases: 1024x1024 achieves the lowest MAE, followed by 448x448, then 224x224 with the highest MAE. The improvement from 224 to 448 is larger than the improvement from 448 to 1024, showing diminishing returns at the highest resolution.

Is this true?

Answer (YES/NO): NO